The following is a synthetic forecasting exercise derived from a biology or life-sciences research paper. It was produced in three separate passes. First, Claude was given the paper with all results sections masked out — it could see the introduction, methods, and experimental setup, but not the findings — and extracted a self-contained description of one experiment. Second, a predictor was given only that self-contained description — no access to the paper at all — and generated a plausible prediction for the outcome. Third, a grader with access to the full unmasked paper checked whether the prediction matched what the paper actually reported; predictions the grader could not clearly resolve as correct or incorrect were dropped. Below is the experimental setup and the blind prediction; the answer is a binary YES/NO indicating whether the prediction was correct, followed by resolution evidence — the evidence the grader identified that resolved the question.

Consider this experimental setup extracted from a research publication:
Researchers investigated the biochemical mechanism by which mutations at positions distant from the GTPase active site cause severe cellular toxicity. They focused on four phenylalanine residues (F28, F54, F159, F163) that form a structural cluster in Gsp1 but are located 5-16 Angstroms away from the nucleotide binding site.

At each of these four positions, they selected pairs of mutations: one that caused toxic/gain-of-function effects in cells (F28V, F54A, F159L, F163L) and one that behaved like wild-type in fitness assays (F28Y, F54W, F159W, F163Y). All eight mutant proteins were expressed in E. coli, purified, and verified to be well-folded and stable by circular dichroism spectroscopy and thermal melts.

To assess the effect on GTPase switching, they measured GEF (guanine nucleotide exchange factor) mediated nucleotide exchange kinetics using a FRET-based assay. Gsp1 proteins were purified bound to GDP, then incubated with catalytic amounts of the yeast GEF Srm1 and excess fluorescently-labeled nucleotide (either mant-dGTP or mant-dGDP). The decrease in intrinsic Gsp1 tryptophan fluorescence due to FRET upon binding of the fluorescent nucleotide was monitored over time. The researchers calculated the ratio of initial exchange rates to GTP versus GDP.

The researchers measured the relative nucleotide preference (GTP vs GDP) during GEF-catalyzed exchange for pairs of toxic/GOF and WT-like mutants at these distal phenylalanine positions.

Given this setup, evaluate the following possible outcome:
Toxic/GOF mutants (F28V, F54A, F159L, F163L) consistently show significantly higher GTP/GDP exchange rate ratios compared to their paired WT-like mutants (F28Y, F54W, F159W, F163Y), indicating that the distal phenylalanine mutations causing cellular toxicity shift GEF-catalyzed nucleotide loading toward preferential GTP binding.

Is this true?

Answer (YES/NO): YES